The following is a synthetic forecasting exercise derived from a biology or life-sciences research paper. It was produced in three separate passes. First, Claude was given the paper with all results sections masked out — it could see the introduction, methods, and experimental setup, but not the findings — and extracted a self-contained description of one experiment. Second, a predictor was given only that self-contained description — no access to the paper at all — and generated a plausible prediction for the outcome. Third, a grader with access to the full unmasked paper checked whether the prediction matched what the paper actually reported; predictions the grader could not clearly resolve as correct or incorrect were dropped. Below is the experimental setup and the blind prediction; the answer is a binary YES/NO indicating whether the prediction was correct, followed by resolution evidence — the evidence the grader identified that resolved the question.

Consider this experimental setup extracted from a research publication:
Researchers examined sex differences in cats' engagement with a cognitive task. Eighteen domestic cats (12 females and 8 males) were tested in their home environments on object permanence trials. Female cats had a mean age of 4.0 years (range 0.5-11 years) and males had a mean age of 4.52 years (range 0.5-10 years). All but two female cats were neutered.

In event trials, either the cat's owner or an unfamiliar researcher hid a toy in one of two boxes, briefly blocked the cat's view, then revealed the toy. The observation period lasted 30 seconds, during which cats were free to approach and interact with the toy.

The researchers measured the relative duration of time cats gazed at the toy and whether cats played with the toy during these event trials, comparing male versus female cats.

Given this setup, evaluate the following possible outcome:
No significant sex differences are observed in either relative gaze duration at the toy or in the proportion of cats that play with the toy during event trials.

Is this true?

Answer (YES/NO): NO